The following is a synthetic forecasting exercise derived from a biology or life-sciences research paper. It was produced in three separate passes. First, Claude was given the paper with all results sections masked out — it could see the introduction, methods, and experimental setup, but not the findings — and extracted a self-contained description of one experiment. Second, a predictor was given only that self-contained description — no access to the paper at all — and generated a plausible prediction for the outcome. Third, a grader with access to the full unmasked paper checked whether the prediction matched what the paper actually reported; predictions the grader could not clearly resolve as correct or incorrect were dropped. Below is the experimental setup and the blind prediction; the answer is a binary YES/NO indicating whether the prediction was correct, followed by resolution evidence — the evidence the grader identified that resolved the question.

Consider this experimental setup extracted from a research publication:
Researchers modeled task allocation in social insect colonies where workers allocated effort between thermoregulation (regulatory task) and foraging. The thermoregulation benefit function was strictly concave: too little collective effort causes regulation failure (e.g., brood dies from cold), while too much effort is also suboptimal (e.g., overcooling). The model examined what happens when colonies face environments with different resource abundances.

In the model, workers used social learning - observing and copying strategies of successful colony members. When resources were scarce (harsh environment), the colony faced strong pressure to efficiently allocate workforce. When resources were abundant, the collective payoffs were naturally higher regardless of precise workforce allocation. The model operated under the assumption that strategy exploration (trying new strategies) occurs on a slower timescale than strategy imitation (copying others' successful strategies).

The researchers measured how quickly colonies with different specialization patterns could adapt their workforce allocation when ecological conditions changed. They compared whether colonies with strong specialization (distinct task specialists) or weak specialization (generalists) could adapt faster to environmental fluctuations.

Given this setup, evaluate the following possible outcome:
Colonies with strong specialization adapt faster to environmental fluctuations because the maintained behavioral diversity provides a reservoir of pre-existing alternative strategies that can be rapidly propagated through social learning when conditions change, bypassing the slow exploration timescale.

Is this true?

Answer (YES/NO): NO